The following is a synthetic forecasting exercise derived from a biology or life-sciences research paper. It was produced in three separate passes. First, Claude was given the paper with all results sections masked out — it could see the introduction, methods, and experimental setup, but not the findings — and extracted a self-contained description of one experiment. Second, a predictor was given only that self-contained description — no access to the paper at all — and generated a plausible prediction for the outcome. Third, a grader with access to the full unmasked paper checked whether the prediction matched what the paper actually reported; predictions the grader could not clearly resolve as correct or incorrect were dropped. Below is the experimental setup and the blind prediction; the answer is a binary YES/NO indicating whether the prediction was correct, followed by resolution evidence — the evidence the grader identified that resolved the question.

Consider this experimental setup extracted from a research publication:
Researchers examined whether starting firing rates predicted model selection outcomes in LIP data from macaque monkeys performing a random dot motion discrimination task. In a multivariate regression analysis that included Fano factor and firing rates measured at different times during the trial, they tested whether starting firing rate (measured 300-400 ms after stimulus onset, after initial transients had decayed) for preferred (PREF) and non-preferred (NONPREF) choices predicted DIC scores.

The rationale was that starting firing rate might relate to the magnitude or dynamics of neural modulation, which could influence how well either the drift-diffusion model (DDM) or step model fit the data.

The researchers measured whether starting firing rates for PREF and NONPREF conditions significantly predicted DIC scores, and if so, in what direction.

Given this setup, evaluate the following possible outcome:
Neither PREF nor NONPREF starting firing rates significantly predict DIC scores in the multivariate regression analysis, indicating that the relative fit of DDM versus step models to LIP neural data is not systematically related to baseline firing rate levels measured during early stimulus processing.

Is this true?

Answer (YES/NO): NO